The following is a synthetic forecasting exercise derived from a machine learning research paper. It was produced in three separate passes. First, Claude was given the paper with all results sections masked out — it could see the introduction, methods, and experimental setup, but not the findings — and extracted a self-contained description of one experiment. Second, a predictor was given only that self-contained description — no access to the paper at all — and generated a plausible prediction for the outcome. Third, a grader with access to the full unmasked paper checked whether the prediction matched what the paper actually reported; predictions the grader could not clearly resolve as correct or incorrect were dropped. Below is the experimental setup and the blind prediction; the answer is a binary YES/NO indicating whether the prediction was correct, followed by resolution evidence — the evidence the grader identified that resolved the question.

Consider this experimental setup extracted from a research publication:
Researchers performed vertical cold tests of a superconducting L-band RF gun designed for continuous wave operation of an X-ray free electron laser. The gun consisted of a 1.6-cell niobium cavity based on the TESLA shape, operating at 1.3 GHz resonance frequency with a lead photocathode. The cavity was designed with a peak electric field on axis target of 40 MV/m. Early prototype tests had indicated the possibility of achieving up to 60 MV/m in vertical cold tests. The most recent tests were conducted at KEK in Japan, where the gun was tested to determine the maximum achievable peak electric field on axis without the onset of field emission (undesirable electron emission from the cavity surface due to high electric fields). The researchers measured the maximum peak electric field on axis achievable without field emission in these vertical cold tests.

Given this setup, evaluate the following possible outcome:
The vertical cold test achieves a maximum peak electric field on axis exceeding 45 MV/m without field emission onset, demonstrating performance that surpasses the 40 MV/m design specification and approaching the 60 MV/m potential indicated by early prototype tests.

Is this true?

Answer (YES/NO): YES